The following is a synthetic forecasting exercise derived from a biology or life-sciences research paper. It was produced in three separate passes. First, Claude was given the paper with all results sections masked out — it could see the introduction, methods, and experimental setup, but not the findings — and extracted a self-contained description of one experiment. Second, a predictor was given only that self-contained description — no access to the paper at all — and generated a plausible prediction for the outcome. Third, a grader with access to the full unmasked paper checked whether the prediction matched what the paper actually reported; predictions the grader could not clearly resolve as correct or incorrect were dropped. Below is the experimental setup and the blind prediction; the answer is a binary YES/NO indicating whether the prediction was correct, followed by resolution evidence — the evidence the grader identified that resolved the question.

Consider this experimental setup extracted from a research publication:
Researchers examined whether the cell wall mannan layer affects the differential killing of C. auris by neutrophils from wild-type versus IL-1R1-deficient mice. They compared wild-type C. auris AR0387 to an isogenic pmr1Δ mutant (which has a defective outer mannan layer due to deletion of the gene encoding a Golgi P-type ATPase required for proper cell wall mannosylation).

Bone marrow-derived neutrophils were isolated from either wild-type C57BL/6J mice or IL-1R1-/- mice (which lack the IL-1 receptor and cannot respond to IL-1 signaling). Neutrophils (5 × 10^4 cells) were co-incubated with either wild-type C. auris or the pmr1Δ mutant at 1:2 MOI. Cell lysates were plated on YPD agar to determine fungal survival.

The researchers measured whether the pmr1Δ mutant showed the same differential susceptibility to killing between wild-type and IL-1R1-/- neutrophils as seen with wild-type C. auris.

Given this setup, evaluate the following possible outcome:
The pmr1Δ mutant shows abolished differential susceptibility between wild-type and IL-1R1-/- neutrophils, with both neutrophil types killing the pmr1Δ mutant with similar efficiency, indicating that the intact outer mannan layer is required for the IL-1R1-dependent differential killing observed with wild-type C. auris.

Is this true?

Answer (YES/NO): NO